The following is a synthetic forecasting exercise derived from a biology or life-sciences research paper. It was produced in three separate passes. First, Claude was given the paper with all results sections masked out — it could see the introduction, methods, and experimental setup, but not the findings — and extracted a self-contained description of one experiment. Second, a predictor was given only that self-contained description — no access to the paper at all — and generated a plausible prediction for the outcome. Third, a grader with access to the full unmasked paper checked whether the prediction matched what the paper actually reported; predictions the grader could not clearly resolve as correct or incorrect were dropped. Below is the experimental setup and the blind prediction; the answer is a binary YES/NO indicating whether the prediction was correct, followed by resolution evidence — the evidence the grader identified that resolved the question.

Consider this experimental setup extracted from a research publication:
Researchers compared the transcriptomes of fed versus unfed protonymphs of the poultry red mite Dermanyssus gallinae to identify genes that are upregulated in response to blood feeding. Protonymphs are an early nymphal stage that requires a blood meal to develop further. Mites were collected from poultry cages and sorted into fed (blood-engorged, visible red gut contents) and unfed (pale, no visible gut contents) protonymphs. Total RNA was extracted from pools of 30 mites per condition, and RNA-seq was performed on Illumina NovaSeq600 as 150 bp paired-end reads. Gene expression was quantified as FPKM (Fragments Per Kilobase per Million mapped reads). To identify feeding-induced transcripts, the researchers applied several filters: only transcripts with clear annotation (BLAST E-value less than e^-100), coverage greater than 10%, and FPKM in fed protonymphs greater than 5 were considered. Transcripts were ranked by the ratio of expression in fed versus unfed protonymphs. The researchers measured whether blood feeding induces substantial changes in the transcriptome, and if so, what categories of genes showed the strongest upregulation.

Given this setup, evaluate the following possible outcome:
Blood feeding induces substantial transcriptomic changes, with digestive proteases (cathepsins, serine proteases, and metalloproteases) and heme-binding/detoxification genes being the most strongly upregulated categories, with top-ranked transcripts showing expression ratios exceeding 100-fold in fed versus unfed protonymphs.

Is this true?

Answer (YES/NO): NO